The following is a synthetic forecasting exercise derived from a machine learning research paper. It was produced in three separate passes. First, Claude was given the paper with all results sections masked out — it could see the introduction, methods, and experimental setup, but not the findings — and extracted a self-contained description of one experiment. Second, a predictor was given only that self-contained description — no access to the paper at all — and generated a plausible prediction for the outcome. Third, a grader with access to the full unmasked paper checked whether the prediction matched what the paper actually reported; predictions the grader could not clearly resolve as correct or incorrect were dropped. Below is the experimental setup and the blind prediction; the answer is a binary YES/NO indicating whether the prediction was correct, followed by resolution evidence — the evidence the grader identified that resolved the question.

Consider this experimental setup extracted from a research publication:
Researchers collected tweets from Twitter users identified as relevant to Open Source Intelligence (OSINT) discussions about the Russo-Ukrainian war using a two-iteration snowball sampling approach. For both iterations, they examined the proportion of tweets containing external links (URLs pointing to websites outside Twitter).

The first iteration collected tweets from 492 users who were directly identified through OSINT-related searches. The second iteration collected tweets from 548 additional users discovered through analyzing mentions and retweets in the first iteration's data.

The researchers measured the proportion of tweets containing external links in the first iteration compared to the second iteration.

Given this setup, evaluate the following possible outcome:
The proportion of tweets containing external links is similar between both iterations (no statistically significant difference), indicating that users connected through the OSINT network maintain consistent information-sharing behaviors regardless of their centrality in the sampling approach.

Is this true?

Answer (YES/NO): NO